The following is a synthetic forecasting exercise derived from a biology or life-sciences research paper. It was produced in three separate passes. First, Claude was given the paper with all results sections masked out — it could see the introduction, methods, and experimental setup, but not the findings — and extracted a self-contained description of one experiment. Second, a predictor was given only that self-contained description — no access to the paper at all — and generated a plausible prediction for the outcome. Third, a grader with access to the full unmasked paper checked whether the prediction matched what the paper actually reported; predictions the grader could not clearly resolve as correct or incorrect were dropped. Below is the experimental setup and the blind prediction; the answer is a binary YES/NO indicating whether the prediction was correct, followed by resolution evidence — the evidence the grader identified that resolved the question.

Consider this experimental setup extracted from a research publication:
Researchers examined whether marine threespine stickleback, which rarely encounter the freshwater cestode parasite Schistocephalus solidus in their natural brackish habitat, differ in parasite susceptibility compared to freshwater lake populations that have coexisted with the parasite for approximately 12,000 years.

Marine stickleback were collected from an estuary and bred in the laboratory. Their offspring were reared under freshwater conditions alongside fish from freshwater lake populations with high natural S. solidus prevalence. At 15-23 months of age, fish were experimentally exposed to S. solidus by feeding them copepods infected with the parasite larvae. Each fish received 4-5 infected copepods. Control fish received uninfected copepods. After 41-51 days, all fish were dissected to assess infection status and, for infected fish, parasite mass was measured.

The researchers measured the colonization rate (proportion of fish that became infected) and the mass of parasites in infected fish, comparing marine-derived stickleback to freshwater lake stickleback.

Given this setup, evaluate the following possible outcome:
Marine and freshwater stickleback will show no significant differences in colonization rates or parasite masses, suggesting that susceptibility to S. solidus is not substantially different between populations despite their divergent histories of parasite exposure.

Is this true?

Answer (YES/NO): NO